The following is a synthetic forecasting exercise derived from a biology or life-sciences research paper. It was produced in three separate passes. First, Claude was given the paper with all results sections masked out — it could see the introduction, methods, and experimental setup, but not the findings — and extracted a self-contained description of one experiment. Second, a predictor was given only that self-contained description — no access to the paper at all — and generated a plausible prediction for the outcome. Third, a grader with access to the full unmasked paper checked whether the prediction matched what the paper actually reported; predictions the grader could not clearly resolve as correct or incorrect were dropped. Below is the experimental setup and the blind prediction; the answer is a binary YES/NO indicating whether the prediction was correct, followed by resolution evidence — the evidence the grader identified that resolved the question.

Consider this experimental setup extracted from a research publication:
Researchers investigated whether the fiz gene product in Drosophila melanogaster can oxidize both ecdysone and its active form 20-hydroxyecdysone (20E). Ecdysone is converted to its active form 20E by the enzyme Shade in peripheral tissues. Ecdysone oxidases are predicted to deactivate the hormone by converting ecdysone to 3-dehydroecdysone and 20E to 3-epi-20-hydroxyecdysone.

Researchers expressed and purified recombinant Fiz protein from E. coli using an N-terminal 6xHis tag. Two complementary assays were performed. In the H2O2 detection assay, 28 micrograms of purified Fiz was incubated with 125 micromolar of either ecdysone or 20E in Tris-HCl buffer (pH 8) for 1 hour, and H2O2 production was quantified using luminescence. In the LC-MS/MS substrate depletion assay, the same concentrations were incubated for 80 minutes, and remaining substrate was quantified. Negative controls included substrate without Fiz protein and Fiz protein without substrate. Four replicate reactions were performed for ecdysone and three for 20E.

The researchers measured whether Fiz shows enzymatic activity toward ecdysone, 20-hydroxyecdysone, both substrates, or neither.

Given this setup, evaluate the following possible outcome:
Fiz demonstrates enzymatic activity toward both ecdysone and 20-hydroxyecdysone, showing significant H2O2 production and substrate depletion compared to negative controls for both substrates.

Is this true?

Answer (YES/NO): YES